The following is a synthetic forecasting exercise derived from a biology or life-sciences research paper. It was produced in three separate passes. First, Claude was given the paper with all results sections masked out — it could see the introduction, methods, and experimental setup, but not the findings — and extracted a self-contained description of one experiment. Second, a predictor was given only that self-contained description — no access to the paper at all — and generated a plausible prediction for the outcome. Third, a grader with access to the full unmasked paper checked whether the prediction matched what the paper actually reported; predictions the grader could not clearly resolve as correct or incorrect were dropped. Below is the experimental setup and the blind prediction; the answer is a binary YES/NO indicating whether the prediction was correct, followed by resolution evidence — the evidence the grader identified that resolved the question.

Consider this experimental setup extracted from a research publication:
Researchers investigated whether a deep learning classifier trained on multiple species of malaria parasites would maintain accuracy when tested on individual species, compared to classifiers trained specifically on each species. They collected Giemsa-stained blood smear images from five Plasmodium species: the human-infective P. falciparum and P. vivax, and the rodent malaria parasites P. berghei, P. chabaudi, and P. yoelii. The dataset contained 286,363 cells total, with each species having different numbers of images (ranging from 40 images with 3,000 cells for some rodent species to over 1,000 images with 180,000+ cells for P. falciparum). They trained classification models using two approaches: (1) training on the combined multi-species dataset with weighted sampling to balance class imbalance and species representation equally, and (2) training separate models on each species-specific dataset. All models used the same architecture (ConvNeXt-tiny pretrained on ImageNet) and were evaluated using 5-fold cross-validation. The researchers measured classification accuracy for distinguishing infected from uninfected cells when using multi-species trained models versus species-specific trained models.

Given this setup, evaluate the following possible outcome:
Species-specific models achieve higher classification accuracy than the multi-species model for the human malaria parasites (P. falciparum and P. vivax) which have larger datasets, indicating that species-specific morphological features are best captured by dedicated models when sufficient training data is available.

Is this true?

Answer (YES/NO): NO